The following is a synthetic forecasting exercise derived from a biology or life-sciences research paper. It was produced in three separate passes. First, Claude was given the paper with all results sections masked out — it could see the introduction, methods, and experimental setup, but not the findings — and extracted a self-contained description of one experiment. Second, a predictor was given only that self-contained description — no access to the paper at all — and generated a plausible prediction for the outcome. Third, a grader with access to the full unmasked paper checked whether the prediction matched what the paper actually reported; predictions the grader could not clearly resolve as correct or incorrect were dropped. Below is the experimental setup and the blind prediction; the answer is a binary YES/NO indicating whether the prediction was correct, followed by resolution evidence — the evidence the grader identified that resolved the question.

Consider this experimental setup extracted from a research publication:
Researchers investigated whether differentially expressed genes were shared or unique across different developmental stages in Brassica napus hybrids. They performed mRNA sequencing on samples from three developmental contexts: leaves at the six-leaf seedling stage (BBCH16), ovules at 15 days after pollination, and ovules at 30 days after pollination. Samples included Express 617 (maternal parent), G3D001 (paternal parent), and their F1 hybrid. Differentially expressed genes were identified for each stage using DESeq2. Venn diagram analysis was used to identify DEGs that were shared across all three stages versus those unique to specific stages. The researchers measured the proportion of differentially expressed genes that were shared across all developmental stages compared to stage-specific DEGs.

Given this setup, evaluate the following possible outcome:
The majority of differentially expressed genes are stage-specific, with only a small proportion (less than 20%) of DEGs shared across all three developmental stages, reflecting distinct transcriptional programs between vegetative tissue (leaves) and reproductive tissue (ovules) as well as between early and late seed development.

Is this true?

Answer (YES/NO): YES